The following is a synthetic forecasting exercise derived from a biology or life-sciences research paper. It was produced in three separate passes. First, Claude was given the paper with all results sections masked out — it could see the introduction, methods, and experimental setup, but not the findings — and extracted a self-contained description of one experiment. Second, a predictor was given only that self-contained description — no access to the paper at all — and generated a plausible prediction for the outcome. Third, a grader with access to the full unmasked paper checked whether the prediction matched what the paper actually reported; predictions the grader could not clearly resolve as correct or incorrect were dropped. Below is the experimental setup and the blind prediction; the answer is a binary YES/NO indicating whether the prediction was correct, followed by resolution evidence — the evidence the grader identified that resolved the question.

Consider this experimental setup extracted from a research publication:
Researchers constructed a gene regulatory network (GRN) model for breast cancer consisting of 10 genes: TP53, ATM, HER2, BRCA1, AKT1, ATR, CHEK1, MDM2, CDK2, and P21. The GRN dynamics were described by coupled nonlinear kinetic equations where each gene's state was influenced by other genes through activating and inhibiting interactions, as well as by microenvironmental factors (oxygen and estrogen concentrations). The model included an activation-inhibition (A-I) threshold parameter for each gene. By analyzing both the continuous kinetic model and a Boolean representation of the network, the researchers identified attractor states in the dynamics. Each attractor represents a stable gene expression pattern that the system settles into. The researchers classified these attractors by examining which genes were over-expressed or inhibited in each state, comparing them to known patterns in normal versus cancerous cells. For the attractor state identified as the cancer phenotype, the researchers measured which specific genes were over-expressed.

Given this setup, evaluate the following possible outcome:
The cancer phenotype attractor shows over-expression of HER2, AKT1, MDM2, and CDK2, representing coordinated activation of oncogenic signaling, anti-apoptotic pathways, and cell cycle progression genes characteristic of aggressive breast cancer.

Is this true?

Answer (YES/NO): NO